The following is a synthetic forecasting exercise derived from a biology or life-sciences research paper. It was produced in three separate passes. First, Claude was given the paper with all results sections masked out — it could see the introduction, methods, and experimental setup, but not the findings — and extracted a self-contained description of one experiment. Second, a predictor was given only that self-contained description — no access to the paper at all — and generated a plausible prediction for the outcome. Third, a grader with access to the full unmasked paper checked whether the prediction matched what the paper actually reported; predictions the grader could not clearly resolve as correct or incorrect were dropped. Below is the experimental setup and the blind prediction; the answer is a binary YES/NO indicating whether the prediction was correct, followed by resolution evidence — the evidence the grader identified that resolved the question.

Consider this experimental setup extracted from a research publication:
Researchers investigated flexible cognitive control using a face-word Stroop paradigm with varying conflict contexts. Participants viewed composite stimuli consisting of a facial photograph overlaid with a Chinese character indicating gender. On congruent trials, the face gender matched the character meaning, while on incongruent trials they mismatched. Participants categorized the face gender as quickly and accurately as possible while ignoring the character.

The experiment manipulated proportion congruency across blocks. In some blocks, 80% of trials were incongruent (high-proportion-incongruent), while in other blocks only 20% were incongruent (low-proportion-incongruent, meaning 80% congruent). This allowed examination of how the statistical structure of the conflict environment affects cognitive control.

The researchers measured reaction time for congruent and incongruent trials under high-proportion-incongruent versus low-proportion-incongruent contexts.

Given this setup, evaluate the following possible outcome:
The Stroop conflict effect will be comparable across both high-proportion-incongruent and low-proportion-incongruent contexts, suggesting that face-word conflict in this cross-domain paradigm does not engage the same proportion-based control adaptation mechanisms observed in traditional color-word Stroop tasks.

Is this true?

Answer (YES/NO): NO